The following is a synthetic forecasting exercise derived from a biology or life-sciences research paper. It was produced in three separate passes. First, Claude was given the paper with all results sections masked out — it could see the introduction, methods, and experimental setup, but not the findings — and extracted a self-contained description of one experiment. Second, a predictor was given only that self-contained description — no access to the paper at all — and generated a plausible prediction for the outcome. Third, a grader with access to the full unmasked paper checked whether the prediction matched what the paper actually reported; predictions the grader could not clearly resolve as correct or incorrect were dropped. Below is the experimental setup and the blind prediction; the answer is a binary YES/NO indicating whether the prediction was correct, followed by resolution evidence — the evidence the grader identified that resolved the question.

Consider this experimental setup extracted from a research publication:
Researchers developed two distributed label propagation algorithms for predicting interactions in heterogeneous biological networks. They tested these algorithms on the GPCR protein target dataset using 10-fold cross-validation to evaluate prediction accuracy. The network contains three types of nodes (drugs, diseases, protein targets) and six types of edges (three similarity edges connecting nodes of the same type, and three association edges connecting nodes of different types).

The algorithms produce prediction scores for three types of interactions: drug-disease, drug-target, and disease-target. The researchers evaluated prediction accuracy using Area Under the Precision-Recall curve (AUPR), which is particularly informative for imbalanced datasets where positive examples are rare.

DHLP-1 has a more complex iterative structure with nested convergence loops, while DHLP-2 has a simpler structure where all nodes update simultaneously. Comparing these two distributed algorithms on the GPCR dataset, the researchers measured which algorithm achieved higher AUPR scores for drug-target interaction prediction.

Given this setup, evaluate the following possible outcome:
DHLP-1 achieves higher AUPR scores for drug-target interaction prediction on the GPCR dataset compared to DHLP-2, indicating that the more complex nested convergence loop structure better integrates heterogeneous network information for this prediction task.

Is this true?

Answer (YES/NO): NO